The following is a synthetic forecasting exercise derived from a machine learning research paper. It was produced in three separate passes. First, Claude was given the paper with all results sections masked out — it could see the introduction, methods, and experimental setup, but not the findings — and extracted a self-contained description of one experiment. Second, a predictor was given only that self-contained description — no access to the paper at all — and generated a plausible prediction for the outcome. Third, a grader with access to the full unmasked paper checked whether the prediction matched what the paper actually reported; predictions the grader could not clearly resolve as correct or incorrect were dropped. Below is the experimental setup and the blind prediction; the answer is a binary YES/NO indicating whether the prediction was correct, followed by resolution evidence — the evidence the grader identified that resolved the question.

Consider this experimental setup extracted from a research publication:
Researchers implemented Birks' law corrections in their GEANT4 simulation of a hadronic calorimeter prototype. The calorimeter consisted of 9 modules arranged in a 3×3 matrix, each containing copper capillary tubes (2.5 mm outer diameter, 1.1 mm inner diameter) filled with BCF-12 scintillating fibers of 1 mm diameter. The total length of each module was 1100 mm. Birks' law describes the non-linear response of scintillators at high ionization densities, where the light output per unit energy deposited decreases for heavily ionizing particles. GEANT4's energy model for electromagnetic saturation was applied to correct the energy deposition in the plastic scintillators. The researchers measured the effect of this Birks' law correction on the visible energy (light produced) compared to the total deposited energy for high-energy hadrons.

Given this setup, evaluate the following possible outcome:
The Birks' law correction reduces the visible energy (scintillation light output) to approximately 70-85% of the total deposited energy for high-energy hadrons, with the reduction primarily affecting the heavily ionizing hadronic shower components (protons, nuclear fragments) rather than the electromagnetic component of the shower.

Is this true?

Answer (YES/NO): NO